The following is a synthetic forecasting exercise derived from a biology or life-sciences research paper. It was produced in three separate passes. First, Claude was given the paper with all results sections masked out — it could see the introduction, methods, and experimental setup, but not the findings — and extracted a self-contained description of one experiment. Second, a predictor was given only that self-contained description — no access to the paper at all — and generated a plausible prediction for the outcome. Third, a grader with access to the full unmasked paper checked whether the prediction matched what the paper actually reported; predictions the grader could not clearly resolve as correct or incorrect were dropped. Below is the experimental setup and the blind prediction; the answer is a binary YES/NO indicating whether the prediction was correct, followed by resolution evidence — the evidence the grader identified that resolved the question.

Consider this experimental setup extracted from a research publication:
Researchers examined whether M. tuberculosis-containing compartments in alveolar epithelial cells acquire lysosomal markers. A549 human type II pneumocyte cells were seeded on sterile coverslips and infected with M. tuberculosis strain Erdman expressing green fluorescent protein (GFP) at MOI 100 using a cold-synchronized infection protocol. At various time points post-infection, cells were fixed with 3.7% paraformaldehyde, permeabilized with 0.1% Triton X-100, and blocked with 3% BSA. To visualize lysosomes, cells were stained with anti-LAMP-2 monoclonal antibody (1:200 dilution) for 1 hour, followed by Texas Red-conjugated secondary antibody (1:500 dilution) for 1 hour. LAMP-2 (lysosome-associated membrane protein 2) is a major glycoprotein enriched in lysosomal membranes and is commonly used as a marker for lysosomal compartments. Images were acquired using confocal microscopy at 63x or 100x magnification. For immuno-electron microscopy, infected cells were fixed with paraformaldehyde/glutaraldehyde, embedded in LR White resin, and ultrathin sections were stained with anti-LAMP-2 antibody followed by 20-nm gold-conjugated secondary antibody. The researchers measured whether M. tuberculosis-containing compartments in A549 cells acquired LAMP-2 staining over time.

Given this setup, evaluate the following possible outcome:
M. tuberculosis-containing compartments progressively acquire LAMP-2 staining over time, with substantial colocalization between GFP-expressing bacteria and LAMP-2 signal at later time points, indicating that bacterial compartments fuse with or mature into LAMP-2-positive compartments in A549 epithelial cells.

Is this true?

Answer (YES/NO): NO